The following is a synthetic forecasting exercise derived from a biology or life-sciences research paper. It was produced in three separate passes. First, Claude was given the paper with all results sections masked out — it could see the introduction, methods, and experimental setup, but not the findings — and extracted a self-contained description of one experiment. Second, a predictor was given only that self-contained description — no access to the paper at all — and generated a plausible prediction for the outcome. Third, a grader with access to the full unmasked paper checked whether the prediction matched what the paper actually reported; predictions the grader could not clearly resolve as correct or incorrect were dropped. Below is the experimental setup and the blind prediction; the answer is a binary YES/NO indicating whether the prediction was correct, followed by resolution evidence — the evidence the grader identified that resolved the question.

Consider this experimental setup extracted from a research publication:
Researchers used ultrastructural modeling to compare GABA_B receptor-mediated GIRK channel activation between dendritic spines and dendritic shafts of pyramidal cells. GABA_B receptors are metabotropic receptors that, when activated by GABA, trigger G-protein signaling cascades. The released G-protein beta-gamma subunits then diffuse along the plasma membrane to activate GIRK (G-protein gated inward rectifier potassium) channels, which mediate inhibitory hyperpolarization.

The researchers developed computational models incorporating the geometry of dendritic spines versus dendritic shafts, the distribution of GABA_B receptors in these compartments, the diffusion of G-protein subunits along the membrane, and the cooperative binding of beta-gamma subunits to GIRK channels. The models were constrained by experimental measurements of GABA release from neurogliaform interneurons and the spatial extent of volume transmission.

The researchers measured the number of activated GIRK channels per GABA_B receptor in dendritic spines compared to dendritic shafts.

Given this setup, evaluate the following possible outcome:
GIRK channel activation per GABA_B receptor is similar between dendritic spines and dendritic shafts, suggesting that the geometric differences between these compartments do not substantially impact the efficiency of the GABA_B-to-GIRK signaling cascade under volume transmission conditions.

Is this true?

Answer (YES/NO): NO